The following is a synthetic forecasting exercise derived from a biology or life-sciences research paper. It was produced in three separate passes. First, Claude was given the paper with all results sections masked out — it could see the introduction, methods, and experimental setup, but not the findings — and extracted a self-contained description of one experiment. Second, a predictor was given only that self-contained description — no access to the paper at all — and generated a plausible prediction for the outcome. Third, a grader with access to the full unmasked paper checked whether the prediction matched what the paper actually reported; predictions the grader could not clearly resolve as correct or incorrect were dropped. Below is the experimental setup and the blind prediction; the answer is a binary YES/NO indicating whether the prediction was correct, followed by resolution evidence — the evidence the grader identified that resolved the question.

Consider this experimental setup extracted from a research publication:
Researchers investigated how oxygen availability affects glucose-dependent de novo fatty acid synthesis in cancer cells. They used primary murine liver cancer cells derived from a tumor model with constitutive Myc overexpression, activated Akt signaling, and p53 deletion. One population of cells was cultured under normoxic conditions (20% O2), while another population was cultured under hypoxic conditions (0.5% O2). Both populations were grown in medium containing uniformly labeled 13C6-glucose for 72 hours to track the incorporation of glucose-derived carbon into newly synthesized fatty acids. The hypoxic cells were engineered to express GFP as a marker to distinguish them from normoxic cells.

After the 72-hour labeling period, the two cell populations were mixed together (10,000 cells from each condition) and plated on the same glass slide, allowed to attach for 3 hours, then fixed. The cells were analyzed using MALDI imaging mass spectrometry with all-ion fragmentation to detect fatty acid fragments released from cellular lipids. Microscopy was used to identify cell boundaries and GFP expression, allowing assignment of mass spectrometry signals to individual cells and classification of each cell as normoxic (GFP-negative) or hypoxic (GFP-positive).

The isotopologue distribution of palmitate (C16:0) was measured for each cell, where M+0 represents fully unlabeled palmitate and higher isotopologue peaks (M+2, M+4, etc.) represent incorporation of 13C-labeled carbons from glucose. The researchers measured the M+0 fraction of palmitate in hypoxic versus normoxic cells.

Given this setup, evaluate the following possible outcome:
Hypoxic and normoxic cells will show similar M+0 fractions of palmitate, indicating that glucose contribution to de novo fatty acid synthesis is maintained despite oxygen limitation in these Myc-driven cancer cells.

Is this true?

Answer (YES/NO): NO